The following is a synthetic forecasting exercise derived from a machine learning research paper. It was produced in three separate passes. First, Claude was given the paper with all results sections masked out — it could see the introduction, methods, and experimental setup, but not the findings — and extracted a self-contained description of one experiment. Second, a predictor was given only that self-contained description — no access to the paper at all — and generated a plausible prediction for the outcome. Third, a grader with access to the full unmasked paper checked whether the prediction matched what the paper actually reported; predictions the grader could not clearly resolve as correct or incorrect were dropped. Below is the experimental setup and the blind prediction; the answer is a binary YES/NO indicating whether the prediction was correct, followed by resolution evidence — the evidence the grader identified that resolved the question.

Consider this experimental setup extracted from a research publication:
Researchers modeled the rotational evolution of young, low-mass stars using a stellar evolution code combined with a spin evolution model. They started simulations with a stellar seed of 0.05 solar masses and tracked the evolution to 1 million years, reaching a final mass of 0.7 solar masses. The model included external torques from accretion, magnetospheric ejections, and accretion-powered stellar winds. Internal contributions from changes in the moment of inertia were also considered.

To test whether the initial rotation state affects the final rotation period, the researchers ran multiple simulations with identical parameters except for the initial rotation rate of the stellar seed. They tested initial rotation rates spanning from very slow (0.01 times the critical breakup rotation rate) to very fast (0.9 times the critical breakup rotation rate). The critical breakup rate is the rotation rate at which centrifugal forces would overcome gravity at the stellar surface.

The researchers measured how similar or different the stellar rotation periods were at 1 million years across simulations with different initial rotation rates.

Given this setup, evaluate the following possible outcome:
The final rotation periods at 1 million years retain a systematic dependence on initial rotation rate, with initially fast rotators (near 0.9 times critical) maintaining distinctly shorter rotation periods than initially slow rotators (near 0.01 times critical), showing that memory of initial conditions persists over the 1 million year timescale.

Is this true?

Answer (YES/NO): NO